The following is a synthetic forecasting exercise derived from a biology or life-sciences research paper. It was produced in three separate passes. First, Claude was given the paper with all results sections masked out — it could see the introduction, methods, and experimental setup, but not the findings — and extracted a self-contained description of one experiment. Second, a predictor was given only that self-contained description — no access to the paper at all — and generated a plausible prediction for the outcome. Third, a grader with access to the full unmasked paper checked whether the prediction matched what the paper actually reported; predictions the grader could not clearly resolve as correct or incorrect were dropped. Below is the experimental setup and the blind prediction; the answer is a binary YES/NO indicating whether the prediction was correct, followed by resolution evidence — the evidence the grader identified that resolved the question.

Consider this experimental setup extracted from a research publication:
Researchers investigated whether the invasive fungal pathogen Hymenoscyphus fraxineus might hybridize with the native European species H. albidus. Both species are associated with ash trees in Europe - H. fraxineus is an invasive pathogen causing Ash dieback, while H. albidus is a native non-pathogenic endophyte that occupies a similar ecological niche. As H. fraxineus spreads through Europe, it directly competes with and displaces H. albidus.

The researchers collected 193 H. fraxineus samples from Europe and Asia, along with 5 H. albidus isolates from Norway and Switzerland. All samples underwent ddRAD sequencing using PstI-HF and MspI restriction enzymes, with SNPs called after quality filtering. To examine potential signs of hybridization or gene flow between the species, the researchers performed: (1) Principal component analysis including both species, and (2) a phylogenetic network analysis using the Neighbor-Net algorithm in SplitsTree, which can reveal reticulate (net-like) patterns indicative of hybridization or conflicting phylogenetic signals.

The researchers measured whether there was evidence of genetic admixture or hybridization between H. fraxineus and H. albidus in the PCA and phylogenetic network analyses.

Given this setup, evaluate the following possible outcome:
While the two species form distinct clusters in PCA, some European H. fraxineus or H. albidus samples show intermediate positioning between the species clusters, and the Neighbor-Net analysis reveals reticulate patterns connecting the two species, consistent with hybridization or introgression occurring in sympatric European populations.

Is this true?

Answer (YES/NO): NO